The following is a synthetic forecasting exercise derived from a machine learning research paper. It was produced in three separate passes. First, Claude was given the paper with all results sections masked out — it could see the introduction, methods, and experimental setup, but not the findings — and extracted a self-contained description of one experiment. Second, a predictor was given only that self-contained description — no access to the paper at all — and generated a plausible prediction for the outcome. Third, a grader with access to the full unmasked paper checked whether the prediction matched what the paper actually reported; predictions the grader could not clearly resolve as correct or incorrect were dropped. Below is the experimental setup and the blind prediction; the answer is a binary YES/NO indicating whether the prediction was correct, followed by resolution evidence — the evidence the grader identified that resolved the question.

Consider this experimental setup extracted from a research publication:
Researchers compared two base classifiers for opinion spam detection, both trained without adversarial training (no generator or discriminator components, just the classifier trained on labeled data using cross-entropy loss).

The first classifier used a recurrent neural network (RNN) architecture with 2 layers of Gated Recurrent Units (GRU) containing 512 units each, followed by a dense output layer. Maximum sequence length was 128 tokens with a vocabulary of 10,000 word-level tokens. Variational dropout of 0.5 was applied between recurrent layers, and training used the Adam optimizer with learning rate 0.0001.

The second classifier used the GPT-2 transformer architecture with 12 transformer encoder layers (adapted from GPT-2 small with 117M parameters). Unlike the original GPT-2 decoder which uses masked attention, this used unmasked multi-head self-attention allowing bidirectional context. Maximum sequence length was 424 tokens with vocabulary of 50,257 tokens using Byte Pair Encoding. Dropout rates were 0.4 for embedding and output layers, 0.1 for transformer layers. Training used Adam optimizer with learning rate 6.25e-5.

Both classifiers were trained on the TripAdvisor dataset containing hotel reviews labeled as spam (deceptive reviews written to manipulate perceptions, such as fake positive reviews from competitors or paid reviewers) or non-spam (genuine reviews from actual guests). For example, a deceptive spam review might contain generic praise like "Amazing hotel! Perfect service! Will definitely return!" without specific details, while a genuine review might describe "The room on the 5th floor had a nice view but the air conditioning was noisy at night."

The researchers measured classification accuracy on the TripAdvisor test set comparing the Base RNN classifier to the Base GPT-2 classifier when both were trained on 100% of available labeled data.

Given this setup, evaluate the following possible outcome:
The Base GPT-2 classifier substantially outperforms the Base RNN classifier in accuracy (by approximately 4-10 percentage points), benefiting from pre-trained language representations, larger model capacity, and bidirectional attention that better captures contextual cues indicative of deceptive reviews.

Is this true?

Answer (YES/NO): NO